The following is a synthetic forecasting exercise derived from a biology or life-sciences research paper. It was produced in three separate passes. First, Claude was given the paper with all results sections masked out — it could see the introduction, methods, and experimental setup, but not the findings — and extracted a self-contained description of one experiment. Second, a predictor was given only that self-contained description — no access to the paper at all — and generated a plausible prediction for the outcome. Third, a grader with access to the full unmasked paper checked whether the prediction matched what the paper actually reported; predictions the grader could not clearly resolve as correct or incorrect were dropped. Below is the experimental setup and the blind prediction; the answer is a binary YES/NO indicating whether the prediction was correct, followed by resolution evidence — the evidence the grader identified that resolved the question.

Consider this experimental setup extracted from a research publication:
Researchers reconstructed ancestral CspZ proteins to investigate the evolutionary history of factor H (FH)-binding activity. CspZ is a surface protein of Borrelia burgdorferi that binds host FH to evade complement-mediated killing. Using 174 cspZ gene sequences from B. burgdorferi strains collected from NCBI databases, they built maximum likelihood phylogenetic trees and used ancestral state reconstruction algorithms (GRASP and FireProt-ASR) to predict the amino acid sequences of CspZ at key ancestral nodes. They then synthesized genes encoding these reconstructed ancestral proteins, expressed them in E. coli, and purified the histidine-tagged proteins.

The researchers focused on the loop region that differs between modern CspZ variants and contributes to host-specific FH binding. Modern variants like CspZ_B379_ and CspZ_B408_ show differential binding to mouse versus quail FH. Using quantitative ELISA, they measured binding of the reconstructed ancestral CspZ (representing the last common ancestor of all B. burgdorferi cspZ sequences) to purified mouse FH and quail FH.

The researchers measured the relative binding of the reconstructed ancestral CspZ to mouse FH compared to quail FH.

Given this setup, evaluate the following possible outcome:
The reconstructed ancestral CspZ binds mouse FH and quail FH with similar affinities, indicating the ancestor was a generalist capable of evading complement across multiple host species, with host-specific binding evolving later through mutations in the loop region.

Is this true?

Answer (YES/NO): YES